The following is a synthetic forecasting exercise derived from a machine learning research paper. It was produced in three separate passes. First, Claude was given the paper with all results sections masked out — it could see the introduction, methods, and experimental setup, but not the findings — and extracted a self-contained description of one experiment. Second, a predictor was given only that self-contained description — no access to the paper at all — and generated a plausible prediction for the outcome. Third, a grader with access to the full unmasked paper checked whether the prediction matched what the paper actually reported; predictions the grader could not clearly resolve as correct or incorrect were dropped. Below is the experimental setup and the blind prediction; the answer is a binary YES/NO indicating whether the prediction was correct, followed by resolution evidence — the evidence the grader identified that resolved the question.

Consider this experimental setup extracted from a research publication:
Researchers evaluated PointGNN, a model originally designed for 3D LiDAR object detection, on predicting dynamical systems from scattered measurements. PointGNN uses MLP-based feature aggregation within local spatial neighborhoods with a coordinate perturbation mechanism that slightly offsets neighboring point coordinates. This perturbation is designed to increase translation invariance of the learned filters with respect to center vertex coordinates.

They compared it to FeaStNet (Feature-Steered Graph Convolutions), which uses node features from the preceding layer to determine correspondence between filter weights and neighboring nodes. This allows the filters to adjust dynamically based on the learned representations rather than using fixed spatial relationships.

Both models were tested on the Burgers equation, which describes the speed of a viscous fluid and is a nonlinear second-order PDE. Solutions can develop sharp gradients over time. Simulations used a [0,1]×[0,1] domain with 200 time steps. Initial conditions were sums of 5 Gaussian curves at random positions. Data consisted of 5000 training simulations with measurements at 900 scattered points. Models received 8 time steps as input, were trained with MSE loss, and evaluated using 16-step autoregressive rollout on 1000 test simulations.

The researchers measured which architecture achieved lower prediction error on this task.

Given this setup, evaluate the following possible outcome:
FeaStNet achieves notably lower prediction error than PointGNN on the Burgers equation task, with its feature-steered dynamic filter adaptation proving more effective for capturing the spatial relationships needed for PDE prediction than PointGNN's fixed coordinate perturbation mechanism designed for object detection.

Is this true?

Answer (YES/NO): NO